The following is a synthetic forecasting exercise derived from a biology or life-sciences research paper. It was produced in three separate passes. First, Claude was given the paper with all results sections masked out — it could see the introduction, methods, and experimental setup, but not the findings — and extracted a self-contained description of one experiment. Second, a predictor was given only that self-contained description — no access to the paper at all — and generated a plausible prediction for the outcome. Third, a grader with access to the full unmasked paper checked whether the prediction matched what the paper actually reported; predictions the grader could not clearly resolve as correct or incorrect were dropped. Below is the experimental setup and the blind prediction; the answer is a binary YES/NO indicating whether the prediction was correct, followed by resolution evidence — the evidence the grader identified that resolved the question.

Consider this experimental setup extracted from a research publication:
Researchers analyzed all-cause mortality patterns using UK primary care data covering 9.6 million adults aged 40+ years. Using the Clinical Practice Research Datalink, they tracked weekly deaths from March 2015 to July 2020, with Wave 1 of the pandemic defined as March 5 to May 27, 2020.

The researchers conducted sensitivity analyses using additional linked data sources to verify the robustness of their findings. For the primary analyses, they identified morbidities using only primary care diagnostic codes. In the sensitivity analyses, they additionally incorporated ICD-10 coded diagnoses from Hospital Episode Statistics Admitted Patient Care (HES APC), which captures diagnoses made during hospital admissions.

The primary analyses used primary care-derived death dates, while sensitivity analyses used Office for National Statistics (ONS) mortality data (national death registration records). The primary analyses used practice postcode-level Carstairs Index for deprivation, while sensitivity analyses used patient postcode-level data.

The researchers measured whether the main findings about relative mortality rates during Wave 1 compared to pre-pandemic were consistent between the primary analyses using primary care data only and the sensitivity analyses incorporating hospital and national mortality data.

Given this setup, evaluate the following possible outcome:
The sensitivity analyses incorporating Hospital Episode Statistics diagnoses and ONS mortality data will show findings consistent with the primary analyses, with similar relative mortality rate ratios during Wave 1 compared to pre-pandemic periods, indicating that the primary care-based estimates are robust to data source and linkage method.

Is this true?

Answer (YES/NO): YES